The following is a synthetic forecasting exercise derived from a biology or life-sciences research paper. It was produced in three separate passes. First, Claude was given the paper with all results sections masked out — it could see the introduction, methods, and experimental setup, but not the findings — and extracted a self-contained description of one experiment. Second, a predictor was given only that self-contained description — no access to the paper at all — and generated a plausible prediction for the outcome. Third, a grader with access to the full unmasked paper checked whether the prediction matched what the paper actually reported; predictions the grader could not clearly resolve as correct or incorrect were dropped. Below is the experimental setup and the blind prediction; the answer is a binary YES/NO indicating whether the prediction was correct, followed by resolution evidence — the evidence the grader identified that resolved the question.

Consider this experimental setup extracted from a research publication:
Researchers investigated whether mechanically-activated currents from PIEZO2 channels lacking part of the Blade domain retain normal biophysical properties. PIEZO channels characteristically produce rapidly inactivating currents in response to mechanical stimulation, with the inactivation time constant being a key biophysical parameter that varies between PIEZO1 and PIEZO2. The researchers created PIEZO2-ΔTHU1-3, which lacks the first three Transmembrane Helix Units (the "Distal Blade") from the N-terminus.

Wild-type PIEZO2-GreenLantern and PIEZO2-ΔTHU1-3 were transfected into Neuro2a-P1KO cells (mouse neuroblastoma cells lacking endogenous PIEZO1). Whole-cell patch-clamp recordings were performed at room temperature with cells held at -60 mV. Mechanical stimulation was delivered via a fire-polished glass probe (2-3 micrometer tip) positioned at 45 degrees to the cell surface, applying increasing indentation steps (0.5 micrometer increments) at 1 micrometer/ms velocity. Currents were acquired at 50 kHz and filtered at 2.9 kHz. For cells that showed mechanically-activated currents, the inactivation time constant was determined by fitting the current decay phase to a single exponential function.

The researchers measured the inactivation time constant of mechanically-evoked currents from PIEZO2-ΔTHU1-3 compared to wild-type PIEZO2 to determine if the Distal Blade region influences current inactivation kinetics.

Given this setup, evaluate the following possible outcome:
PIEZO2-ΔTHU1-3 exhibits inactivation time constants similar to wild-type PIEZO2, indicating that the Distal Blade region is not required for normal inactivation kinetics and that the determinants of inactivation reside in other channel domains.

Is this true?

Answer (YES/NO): NO